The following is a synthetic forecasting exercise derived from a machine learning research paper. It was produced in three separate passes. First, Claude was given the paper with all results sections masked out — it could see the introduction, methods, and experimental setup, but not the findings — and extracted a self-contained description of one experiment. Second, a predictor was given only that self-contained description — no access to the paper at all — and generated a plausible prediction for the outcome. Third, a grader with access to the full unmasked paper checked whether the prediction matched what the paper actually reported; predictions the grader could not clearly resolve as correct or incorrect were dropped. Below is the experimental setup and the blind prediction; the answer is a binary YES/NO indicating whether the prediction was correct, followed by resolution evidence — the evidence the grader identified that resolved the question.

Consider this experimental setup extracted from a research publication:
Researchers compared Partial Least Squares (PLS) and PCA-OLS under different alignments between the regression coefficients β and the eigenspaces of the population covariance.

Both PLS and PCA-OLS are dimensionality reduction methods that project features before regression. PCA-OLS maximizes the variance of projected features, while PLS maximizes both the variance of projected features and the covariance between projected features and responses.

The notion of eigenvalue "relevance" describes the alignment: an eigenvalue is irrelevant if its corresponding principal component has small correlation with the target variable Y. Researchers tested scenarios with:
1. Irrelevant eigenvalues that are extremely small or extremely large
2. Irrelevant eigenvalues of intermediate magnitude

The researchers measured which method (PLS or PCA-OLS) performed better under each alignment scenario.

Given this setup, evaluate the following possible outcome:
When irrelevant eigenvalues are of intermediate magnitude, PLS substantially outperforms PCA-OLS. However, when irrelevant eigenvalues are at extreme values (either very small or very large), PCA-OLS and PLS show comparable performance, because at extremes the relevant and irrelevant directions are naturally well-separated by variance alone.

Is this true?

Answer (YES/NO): NO